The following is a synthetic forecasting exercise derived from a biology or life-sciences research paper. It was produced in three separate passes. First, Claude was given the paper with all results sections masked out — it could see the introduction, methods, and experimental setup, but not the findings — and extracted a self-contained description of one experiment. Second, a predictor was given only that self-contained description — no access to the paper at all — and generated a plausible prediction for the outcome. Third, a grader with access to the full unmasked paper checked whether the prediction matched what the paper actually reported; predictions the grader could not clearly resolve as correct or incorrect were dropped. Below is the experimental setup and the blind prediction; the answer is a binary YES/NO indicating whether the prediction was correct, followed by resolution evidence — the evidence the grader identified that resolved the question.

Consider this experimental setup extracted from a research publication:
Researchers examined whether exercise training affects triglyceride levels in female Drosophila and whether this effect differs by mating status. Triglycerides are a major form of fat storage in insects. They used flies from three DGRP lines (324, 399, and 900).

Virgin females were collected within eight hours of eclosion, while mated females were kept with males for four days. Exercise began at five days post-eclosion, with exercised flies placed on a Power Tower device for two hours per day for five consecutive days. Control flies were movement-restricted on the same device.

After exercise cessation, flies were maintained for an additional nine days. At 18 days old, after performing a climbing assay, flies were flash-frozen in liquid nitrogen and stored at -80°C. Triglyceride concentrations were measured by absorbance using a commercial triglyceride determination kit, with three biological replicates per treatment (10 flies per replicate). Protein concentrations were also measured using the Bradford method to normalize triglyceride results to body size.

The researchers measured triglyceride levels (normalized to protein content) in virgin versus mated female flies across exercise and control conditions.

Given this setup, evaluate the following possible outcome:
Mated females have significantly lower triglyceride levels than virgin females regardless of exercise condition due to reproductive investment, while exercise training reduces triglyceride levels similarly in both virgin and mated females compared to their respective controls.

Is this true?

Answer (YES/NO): NO